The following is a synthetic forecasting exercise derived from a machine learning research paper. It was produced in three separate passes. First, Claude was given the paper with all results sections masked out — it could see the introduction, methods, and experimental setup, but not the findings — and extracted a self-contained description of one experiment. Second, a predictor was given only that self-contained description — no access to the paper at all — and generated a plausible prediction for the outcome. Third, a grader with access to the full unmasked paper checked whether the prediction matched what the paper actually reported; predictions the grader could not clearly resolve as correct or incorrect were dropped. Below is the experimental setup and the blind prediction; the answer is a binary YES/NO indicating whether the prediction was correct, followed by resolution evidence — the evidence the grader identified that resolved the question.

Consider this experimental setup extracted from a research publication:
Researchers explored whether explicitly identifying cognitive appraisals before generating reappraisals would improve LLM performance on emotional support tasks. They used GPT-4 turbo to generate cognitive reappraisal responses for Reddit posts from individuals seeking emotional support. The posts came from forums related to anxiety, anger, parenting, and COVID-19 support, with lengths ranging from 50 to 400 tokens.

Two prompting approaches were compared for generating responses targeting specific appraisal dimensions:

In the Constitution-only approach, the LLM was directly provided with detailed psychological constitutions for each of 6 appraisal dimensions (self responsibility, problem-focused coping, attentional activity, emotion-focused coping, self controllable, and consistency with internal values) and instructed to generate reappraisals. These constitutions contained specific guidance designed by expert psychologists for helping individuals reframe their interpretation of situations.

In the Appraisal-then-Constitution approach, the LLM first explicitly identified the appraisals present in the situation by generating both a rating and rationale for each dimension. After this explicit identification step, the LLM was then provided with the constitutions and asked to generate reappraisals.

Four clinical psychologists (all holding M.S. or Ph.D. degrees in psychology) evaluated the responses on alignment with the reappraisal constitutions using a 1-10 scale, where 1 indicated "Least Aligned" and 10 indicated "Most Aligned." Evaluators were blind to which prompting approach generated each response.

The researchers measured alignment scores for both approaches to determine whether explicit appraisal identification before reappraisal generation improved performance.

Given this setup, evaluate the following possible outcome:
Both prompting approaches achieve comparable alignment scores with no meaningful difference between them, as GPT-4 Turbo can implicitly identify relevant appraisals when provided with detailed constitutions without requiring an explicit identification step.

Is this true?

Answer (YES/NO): NO